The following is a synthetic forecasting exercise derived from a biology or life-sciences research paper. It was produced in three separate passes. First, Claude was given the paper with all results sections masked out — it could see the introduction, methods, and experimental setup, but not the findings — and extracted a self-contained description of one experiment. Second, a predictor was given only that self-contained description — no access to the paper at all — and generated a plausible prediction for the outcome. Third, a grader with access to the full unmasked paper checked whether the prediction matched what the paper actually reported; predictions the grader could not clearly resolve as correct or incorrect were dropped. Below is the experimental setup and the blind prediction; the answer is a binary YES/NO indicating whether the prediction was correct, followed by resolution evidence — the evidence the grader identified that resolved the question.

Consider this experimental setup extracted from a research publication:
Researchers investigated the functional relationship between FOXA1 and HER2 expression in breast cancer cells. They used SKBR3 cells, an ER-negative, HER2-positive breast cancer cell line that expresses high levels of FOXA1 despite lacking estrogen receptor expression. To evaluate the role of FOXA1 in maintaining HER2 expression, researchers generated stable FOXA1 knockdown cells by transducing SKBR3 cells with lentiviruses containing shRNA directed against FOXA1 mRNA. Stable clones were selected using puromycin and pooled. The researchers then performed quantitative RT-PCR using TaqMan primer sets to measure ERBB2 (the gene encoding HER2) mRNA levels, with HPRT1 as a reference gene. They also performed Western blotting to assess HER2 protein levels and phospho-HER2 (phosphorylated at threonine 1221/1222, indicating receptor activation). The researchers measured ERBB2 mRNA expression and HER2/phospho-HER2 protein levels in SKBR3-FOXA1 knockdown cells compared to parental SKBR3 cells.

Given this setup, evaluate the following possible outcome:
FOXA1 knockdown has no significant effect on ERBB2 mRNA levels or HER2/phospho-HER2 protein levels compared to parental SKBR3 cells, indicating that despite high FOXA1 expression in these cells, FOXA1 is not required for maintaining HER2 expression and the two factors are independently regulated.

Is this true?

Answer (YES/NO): NO